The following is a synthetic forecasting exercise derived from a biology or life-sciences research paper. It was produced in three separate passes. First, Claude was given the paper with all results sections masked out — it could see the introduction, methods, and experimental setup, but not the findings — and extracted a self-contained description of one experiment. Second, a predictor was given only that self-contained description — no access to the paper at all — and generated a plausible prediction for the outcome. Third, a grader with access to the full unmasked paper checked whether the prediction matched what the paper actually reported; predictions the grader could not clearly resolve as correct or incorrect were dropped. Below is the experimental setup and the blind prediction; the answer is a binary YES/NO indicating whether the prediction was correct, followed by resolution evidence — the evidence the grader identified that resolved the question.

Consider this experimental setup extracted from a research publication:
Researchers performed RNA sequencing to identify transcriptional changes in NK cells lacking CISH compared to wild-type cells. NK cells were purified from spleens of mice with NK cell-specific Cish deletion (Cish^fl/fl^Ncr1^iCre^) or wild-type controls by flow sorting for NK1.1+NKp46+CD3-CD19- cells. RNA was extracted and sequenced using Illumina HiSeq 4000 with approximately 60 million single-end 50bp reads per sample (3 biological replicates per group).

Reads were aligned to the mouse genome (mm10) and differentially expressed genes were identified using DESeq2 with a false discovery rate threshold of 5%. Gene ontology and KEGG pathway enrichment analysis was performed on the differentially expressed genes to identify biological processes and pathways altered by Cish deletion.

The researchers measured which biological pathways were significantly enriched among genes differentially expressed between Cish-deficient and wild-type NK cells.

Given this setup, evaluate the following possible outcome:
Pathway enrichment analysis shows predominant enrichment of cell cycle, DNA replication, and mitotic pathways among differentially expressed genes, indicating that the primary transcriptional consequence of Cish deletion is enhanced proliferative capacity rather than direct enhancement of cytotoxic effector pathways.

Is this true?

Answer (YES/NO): NO